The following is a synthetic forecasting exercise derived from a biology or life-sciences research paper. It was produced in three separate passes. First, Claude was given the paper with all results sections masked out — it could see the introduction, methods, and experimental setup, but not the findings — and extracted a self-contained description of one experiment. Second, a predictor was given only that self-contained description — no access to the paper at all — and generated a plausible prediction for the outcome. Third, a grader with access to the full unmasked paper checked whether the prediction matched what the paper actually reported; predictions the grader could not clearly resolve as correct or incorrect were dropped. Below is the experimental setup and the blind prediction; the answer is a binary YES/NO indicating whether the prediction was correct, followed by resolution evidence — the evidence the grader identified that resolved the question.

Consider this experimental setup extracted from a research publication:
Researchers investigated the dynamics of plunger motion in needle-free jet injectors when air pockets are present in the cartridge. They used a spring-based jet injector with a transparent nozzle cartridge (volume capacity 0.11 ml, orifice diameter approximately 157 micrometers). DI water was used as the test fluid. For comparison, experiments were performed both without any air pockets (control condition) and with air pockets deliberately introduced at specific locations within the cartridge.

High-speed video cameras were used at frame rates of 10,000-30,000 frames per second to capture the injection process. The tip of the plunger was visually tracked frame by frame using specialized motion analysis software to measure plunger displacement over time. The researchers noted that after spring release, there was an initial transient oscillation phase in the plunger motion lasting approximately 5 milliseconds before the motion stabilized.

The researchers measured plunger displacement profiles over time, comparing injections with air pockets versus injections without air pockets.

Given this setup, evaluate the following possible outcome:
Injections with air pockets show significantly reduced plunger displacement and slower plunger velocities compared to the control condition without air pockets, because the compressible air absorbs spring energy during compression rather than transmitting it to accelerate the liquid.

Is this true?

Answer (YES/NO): NO